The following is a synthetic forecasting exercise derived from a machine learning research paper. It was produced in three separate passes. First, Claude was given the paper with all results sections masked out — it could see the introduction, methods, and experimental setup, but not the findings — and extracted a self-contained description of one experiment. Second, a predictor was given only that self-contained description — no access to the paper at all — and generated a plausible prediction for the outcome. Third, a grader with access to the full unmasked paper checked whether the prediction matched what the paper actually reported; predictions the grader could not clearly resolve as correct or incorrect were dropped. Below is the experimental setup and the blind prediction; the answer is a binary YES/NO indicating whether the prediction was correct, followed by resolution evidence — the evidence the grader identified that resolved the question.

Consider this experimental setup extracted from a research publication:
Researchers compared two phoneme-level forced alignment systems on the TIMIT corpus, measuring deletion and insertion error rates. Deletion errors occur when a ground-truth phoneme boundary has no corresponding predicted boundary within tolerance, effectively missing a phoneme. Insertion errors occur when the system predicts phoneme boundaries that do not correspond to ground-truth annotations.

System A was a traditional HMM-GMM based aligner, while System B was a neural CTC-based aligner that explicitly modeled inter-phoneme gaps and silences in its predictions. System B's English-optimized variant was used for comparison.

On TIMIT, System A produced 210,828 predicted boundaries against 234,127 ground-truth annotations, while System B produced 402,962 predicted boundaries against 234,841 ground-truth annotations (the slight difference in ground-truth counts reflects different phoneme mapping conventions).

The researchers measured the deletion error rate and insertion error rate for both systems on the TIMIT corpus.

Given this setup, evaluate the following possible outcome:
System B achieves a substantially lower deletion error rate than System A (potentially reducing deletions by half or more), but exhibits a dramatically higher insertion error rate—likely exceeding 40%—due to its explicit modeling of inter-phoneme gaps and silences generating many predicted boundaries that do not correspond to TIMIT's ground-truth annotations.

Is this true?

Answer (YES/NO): NO